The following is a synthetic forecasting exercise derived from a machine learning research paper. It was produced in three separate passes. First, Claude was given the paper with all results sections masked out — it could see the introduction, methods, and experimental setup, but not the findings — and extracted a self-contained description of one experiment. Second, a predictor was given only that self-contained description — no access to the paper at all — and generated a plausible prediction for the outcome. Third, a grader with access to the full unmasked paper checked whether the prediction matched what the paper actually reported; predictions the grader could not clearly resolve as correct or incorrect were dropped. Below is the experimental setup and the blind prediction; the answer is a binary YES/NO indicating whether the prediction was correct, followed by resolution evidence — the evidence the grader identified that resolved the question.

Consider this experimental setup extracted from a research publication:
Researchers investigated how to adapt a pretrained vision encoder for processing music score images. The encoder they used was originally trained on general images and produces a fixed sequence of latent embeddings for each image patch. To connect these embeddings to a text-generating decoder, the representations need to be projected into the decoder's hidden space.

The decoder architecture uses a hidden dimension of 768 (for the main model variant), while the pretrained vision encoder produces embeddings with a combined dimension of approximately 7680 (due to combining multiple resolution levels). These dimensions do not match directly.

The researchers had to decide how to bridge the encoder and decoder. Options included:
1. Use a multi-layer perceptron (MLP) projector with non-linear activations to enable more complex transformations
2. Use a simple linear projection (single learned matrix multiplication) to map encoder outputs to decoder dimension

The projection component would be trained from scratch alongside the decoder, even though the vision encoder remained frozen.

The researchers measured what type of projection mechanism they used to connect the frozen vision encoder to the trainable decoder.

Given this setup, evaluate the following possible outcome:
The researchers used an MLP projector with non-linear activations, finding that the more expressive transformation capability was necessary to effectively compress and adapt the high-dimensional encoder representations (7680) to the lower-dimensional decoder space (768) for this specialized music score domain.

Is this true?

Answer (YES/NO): NO